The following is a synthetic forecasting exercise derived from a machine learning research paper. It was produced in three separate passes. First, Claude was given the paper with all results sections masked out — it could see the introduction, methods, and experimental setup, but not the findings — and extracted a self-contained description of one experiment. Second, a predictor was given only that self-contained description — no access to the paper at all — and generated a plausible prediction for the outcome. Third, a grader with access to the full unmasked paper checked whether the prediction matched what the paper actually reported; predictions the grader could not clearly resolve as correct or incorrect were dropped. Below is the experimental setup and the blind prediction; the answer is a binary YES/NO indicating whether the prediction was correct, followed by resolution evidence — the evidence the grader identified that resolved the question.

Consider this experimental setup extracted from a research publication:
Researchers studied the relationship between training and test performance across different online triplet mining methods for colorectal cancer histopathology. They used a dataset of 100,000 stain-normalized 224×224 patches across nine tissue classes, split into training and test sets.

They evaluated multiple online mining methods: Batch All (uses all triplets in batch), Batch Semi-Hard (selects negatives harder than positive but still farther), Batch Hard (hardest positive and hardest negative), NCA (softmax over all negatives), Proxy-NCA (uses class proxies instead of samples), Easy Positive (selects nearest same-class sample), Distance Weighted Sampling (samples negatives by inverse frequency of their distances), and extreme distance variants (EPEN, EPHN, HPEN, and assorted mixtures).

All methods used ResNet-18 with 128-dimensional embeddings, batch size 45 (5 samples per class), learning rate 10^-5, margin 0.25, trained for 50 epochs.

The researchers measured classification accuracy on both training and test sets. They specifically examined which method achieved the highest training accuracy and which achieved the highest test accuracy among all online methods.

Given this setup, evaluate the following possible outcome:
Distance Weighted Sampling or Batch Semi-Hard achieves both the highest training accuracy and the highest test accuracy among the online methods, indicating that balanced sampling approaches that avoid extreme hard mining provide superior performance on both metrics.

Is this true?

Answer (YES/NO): NO